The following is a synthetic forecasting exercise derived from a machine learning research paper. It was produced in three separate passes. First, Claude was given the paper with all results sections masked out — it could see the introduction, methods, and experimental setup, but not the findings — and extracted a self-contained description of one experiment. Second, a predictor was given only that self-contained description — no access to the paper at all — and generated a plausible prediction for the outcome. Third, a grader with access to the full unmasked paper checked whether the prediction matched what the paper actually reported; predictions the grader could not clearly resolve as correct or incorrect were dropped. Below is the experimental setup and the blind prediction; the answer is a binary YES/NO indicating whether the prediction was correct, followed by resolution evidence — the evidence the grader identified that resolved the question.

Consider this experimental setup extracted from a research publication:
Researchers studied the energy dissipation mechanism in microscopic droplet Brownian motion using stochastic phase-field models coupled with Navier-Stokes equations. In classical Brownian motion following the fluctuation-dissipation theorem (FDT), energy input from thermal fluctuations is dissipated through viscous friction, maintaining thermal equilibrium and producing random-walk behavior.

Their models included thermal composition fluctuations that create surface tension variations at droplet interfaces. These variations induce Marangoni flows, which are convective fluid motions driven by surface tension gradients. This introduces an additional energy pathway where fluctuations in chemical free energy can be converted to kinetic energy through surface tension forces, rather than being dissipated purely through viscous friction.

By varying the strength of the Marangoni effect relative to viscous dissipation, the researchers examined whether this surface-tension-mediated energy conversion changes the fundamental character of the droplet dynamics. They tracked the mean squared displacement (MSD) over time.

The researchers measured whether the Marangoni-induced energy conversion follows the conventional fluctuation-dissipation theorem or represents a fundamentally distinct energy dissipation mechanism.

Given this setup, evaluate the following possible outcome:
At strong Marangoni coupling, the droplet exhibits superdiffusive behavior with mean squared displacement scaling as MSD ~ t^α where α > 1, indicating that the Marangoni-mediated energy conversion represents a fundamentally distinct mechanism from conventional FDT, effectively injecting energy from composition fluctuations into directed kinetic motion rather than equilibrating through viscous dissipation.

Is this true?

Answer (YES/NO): YES